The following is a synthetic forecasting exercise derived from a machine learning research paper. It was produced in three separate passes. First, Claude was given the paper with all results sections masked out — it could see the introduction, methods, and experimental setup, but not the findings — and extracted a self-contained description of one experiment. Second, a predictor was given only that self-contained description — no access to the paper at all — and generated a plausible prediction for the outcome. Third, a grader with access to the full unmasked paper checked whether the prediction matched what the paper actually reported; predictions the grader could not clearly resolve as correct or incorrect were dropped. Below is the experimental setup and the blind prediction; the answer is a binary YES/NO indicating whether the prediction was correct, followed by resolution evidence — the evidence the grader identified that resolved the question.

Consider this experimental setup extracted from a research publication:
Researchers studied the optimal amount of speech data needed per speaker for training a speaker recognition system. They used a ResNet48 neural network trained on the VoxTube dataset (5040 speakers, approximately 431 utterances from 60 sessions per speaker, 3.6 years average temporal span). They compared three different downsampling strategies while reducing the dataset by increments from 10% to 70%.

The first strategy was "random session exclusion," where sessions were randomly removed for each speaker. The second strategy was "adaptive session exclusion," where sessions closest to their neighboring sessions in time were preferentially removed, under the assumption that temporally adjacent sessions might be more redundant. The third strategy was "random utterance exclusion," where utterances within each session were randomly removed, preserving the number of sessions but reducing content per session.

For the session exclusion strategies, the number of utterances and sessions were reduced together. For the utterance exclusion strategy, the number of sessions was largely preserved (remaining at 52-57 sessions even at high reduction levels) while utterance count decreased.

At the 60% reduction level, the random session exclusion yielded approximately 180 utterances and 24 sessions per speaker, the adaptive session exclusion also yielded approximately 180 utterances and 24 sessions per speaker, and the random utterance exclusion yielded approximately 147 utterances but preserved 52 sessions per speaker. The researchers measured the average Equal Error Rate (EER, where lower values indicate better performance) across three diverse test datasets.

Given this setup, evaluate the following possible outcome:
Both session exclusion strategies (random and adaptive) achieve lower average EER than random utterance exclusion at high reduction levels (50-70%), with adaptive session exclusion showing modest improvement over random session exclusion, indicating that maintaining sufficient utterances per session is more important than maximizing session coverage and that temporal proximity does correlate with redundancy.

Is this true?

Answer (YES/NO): NO